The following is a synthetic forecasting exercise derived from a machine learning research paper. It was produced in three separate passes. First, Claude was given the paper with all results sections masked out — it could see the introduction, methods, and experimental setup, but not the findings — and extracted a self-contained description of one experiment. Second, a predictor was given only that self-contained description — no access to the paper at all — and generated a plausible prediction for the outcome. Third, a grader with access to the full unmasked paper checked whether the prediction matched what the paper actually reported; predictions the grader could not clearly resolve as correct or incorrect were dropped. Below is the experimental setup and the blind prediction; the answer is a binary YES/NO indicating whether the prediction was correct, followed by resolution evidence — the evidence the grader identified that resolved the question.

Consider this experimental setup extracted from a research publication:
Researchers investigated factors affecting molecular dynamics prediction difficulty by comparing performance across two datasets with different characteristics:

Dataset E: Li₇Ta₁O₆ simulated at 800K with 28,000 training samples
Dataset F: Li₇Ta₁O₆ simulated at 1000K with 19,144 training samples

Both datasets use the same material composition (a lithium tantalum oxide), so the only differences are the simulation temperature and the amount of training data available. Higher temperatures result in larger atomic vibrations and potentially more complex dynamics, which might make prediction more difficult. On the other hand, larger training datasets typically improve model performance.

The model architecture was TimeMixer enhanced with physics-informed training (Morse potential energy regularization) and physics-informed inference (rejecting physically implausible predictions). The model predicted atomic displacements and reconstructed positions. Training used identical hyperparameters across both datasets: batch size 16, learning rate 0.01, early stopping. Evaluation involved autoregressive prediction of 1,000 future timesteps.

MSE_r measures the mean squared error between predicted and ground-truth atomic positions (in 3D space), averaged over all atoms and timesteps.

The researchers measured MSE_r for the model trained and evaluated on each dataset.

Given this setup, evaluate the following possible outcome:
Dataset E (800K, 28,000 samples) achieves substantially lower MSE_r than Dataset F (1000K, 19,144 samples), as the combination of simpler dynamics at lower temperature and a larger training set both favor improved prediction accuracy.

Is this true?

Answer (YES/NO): NO